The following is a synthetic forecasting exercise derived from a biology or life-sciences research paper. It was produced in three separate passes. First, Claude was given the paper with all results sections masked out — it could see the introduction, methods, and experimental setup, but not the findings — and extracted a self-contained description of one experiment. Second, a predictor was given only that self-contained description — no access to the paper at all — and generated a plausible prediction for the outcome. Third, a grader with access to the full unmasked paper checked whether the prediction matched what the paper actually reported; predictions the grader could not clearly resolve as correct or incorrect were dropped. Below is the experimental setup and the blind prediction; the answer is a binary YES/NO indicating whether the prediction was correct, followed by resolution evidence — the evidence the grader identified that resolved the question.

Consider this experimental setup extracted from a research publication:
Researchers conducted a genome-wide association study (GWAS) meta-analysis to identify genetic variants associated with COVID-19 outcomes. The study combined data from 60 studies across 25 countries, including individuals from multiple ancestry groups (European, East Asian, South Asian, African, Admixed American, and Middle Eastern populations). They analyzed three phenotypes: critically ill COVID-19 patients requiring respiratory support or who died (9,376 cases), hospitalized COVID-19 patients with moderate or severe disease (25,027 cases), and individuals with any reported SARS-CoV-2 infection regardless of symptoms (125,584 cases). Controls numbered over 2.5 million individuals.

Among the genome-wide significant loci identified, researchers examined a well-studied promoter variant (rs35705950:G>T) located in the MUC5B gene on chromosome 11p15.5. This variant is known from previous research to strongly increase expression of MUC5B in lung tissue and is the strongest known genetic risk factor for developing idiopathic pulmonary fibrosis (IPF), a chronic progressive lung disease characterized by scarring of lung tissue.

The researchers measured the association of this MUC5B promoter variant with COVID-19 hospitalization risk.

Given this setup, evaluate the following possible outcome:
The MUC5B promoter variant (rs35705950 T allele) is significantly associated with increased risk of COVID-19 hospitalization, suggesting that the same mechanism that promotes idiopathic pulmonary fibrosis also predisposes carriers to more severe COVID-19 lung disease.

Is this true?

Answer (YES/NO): NO